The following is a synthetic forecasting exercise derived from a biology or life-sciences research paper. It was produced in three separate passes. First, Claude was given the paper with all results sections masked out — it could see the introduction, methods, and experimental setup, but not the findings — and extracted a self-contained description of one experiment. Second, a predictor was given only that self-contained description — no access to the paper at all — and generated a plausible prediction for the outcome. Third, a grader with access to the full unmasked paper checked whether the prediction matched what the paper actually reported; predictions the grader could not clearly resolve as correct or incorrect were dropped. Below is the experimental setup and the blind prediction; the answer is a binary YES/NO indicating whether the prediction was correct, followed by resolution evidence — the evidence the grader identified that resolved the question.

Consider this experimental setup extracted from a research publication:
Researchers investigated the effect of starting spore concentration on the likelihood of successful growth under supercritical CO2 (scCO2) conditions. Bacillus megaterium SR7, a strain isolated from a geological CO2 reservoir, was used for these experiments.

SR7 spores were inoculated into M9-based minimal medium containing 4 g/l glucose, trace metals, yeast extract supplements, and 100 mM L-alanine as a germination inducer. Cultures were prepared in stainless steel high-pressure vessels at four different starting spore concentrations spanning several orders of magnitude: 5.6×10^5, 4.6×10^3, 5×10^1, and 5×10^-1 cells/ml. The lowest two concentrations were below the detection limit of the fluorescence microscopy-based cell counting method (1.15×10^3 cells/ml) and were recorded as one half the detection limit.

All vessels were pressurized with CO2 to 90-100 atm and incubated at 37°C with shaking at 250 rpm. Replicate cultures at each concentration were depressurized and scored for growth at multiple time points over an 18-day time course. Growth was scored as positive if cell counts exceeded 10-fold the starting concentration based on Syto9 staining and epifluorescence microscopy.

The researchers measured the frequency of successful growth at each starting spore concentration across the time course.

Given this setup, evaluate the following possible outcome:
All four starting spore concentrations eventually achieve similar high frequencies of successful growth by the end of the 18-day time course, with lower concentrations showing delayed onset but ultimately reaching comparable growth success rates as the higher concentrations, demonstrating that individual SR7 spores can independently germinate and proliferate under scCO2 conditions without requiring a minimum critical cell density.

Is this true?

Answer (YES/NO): NO